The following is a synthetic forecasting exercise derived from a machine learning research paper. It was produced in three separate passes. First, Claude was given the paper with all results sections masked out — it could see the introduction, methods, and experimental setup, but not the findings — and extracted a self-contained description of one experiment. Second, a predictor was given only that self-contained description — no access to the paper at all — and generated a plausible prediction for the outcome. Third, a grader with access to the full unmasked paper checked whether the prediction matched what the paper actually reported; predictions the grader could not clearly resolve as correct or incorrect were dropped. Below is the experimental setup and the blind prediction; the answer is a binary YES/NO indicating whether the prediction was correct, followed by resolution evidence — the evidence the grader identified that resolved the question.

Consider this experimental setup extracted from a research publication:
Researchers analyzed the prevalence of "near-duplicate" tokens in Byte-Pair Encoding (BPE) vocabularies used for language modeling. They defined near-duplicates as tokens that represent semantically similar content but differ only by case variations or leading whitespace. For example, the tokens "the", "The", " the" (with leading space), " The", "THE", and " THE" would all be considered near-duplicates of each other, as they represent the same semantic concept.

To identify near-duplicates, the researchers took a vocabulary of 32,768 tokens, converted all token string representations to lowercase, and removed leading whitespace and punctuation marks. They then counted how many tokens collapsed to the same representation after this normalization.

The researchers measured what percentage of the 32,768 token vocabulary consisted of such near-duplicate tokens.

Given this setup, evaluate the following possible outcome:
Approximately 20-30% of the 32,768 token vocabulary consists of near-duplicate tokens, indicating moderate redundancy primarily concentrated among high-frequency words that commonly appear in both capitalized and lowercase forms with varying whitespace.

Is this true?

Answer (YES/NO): YES